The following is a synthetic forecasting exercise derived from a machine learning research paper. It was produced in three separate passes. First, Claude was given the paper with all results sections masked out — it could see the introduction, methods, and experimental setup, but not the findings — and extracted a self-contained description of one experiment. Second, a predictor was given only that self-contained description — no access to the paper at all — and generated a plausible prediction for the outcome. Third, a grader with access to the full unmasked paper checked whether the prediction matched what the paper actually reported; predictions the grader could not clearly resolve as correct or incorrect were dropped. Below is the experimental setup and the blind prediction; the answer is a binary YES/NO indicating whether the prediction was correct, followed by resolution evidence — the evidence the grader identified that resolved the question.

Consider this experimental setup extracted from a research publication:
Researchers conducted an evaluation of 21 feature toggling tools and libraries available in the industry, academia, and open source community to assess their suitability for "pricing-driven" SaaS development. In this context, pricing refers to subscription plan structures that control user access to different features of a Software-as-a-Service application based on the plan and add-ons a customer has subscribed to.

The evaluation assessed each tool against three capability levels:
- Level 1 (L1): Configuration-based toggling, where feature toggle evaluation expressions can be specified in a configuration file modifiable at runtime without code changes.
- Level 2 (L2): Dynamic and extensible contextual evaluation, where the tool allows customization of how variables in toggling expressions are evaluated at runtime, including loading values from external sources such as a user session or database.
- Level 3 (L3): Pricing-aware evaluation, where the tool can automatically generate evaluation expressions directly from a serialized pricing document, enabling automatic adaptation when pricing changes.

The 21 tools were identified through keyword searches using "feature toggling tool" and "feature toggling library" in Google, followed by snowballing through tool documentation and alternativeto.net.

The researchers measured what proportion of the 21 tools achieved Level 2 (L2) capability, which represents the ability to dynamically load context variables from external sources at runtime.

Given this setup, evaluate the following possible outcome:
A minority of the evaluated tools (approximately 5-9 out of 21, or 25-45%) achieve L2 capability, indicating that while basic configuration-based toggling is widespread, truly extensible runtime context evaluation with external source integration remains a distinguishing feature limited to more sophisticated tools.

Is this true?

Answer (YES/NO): NO